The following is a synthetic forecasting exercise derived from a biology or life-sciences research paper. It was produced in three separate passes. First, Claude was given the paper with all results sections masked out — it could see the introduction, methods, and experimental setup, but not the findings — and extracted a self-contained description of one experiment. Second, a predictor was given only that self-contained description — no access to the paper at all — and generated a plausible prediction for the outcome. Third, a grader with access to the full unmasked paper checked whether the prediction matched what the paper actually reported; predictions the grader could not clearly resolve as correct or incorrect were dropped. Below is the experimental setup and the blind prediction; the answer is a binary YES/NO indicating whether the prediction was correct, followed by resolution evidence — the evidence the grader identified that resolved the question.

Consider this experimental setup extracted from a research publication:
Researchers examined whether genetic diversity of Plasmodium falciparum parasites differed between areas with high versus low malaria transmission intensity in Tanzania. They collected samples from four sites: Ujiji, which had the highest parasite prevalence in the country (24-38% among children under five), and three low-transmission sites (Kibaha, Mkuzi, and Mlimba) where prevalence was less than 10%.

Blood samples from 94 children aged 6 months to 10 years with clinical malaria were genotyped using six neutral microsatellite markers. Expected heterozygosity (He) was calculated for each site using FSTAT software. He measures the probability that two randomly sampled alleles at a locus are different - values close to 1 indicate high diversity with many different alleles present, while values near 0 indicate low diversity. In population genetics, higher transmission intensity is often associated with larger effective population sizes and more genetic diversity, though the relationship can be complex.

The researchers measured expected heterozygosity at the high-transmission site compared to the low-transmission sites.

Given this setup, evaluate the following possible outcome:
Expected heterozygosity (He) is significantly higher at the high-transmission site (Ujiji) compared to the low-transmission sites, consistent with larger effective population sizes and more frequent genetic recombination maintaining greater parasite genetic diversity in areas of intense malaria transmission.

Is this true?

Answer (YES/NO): NO